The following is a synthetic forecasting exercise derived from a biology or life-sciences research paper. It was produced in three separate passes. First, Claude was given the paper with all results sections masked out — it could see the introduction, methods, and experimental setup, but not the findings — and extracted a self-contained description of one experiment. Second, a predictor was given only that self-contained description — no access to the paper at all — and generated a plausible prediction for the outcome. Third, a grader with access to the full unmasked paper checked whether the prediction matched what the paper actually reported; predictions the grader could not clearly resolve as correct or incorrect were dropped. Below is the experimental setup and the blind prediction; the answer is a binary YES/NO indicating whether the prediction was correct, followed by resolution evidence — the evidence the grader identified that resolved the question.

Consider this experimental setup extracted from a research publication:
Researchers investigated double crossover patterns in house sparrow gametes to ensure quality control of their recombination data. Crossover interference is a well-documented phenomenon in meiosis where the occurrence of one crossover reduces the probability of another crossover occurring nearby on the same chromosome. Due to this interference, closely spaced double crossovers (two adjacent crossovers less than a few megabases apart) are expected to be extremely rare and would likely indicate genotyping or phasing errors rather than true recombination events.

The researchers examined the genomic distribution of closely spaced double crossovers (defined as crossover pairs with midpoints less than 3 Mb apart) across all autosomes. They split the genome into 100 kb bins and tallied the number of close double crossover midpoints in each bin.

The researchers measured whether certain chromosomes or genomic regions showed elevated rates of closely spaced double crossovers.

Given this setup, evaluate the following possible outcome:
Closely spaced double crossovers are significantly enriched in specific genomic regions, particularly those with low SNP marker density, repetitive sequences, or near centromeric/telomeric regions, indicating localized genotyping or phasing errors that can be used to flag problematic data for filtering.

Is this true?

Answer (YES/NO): YES